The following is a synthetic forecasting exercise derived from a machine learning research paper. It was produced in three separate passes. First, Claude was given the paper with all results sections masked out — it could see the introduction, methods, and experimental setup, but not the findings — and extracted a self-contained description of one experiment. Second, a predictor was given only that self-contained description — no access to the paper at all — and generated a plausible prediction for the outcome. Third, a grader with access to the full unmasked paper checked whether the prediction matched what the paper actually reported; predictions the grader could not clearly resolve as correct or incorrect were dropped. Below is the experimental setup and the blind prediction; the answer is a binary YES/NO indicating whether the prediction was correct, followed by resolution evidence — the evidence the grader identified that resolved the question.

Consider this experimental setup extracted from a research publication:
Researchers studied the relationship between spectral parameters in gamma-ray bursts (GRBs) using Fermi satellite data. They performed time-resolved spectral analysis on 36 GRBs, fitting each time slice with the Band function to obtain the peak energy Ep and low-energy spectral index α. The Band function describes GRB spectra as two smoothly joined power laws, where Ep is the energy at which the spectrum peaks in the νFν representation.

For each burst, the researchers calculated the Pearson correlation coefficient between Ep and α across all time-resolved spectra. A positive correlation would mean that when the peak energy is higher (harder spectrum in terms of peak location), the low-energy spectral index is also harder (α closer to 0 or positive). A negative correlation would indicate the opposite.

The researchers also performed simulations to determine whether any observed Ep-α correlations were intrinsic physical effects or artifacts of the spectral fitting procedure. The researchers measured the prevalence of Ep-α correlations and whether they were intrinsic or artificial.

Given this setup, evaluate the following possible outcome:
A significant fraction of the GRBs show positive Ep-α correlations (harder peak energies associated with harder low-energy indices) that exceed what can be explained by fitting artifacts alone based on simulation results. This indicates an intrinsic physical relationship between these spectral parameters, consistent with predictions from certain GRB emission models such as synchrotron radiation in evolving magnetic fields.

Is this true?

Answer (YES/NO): NO